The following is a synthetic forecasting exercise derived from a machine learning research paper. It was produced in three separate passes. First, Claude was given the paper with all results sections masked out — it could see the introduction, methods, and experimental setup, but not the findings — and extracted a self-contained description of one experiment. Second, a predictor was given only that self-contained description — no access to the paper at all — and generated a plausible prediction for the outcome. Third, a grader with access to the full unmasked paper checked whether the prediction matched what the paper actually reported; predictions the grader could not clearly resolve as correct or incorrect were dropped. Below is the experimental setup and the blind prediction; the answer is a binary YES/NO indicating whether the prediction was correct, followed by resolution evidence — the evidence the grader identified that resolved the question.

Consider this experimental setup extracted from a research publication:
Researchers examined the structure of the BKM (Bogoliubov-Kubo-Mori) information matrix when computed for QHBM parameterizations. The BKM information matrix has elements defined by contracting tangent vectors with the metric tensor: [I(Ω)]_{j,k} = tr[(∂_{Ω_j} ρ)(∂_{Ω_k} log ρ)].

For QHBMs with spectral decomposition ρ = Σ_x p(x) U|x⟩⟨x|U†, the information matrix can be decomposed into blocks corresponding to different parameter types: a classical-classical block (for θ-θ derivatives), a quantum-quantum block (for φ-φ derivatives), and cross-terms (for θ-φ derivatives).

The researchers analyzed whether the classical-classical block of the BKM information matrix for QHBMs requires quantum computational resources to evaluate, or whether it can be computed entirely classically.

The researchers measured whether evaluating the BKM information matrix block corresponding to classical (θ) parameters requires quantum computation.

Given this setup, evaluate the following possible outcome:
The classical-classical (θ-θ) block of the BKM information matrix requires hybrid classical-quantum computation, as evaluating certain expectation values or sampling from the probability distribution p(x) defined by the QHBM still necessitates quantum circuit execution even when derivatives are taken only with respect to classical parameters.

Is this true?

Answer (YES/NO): NO